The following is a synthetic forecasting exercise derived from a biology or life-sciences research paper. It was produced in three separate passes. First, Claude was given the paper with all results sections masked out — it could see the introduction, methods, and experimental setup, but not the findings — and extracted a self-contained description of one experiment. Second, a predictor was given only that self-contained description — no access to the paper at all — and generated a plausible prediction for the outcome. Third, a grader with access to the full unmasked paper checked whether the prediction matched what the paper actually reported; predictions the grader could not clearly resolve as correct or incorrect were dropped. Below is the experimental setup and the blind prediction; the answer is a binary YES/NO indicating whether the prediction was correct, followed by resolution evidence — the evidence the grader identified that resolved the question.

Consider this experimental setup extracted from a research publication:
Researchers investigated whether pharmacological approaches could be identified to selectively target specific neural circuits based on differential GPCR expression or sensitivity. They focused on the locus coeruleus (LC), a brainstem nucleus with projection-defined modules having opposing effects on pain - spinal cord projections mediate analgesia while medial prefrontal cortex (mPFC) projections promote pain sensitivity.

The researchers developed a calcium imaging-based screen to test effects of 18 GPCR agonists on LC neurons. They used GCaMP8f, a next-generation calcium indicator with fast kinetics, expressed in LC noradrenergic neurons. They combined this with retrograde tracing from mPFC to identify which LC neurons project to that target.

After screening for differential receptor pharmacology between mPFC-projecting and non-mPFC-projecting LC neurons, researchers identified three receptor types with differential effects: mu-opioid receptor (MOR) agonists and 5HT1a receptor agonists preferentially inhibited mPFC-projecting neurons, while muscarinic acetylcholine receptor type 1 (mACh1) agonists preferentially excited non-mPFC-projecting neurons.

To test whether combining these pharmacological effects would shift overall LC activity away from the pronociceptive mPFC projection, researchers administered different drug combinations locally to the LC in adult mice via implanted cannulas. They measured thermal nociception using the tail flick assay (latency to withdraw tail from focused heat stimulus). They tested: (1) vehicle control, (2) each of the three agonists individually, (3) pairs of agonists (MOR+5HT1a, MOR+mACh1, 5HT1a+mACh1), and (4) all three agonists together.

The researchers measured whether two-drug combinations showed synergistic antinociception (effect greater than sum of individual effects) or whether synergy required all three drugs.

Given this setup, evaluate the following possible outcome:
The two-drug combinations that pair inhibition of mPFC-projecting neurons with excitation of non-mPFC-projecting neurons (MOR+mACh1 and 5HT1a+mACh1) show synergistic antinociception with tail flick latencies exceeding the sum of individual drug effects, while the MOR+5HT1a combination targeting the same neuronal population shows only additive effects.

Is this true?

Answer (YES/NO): NO